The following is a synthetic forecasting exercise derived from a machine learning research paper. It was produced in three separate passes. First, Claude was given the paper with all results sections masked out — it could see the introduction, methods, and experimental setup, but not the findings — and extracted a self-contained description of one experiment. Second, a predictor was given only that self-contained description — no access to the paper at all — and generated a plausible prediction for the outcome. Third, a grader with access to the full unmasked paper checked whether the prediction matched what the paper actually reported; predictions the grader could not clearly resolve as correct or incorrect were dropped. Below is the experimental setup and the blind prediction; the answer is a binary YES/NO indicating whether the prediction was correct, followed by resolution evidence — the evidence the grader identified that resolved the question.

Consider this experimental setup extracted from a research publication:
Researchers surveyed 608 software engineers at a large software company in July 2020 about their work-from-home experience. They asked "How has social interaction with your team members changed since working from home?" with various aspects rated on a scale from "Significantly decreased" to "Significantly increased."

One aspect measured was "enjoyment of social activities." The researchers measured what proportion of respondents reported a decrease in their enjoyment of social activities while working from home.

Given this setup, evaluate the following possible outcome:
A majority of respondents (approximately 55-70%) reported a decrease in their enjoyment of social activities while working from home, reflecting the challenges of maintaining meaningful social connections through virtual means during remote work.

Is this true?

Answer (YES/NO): YES